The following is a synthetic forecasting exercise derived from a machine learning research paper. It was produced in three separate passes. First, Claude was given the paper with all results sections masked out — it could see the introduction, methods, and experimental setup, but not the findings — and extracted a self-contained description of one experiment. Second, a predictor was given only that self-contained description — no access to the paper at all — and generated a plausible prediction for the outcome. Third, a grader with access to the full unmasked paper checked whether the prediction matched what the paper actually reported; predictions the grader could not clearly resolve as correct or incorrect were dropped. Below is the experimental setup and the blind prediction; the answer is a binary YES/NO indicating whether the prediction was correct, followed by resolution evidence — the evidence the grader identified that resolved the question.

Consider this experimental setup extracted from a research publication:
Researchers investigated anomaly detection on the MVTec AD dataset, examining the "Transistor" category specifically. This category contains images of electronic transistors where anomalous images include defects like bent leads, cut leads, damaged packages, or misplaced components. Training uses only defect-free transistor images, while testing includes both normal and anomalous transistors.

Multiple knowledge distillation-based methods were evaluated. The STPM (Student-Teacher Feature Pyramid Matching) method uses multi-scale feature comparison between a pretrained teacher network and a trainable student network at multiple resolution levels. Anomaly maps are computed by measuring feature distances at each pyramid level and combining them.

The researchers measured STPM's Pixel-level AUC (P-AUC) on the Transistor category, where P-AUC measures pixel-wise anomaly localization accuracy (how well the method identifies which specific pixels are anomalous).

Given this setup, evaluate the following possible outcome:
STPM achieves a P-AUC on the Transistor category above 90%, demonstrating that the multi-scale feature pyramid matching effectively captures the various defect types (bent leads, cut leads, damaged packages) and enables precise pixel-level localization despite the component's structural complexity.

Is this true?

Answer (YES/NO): NO